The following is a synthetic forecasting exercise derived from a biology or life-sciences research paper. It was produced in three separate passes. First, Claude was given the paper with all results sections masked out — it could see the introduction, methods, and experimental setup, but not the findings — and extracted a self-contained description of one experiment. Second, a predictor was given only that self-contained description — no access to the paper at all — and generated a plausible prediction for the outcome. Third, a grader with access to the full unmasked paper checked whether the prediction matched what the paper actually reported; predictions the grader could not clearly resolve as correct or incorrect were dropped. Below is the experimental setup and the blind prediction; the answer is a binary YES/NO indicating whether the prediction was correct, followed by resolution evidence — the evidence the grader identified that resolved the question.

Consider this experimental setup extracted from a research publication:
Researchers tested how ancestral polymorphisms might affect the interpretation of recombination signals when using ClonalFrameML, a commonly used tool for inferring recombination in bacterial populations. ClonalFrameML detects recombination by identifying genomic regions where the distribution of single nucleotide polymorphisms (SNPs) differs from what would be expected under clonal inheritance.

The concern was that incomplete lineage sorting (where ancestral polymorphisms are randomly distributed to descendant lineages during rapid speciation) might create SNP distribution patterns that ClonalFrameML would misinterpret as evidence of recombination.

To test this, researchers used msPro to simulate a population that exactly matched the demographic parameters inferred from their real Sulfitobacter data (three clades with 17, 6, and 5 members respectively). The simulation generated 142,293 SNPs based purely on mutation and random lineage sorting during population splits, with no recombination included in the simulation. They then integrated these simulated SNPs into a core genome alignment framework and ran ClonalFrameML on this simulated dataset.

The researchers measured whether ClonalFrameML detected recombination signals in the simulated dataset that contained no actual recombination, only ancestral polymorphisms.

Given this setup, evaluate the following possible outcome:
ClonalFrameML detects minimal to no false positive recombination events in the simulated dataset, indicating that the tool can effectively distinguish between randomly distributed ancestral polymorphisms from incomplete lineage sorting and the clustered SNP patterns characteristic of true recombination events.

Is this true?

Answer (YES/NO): NO